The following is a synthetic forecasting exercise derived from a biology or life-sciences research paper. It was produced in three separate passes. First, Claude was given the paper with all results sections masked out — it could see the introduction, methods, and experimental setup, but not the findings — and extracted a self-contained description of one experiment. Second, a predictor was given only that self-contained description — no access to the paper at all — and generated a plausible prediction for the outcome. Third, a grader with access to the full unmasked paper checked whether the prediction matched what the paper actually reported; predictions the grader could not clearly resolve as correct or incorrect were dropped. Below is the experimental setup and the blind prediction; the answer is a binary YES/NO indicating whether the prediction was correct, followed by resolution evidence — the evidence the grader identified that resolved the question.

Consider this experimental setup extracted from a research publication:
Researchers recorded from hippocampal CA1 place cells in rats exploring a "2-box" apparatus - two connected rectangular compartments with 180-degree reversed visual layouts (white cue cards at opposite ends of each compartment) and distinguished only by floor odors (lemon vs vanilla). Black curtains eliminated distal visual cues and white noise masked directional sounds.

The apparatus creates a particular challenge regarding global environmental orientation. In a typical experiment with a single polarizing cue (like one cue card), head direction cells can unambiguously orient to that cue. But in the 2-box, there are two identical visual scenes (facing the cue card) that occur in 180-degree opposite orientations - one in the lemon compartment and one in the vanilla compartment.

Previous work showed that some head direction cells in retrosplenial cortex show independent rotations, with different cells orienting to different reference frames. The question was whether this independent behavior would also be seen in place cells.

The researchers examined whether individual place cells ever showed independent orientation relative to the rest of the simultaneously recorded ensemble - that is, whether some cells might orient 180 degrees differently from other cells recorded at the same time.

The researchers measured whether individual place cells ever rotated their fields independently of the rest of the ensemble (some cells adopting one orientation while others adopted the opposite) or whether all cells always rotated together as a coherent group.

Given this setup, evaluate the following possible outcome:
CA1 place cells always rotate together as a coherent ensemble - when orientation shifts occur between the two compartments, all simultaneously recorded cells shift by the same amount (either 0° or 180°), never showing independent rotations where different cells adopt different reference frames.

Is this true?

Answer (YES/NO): YES